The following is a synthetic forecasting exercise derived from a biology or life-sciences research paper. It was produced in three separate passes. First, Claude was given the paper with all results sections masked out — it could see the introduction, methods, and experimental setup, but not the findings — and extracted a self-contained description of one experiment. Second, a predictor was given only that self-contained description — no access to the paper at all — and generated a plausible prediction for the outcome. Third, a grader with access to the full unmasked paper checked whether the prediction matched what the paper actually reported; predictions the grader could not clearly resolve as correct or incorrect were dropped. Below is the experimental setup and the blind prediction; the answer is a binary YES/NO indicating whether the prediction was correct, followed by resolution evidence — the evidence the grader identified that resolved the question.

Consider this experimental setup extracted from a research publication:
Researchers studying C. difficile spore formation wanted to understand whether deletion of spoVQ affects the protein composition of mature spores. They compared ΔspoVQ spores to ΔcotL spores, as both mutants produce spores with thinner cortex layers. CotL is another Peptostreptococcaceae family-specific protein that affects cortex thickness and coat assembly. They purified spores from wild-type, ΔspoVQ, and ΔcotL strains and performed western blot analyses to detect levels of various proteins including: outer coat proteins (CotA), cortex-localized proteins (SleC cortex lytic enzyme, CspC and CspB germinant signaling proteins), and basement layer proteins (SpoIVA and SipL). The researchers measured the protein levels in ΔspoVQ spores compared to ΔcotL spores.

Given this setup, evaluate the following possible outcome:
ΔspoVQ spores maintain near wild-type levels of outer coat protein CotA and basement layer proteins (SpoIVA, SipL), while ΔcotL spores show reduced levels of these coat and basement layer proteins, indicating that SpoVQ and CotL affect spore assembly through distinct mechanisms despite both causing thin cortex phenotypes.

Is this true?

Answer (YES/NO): YES